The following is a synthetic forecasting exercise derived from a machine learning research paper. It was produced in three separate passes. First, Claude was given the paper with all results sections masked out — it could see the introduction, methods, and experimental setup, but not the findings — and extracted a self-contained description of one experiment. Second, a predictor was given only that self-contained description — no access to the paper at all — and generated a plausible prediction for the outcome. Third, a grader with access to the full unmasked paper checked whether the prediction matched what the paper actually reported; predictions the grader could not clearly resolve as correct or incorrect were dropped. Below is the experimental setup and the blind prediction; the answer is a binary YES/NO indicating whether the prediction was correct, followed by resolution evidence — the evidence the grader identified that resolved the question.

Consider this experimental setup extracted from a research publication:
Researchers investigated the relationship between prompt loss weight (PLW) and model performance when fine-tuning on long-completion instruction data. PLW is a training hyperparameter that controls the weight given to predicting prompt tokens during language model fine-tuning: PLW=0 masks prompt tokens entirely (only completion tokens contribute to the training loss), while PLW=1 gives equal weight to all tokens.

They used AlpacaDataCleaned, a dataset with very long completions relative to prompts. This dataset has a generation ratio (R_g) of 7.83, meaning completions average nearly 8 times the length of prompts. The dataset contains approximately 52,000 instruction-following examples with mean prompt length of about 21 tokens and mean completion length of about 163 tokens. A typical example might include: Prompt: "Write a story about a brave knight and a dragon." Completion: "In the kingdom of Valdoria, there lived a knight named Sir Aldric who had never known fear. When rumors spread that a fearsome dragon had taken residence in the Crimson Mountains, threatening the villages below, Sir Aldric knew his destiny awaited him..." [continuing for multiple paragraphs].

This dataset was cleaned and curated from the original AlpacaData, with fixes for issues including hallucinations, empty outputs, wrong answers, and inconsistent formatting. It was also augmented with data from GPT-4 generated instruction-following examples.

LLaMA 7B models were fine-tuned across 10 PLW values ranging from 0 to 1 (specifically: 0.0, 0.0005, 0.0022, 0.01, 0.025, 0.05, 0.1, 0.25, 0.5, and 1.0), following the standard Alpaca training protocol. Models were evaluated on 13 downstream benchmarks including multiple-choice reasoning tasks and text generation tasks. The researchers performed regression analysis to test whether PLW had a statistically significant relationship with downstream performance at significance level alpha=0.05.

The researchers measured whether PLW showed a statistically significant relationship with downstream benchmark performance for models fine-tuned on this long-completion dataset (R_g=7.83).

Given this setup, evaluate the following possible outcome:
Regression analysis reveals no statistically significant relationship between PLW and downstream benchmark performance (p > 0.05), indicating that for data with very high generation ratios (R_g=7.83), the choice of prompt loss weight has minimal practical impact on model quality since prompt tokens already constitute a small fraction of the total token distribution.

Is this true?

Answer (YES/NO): YES